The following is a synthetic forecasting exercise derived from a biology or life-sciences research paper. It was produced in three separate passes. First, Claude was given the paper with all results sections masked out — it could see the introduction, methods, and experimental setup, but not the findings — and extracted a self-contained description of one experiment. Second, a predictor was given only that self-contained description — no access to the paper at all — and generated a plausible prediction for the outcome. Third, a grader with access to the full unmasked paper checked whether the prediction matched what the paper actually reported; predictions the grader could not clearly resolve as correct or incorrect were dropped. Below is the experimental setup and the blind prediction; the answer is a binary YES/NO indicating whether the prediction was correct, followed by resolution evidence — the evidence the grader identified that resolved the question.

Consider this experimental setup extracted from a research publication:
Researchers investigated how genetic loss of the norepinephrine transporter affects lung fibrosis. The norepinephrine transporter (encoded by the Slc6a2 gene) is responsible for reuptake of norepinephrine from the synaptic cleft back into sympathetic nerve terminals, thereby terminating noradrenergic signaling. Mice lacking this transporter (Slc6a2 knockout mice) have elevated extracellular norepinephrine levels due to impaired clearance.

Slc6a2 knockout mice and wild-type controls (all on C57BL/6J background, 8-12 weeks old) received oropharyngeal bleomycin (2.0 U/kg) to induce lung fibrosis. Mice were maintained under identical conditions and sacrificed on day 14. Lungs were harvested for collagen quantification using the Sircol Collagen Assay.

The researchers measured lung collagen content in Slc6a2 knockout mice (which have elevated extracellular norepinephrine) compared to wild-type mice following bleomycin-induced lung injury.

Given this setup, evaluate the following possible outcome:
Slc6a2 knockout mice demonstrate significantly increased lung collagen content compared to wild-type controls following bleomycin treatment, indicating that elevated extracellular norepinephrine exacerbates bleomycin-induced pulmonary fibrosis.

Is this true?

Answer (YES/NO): NO